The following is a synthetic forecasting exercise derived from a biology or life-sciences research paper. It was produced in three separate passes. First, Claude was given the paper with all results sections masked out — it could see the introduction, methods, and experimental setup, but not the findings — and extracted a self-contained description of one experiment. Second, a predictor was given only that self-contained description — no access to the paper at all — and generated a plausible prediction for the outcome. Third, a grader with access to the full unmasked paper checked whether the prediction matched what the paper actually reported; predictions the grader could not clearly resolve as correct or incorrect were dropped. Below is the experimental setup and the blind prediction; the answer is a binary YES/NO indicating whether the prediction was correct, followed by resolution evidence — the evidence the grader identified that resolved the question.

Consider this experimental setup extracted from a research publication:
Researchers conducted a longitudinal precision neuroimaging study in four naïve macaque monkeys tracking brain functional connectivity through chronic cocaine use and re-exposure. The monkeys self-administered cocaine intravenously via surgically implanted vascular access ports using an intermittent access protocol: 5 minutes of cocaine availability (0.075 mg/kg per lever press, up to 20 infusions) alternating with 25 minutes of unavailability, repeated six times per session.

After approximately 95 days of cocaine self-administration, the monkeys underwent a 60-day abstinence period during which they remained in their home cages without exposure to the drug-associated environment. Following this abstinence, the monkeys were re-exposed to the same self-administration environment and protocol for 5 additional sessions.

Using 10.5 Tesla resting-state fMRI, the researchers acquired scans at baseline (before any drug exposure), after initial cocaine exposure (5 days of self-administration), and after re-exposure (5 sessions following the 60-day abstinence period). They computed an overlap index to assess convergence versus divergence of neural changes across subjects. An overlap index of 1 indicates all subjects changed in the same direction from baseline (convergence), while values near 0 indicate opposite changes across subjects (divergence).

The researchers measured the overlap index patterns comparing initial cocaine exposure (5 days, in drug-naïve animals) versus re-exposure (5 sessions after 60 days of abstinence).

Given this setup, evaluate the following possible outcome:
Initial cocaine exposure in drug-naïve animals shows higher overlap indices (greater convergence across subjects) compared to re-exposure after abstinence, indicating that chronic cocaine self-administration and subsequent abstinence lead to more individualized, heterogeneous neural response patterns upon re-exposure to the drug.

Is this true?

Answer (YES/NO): NO